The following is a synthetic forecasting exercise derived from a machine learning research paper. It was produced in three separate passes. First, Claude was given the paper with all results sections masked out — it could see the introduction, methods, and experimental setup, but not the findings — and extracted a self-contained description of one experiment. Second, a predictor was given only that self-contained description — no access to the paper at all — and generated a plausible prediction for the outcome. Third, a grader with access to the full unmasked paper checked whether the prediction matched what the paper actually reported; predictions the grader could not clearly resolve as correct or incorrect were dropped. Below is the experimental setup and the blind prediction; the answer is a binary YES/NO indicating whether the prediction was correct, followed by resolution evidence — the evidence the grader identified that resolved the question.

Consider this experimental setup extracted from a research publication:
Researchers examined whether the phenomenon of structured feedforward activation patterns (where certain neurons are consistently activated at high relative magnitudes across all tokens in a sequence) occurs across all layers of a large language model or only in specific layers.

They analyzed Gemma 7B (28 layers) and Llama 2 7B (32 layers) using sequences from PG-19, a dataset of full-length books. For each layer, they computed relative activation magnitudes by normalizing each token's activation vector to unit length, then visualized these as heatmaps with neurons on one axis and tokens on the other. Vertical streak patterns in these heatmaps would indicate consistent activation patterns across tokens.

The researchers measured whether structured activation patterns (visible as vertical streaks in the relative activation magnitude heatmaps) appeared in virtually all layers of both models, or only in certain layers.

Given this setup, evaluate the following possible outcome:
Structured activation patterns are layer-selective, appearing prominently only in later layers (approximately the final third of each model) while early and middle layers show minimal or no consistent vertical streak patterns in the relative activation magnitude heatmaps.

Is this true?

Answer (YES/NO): NO